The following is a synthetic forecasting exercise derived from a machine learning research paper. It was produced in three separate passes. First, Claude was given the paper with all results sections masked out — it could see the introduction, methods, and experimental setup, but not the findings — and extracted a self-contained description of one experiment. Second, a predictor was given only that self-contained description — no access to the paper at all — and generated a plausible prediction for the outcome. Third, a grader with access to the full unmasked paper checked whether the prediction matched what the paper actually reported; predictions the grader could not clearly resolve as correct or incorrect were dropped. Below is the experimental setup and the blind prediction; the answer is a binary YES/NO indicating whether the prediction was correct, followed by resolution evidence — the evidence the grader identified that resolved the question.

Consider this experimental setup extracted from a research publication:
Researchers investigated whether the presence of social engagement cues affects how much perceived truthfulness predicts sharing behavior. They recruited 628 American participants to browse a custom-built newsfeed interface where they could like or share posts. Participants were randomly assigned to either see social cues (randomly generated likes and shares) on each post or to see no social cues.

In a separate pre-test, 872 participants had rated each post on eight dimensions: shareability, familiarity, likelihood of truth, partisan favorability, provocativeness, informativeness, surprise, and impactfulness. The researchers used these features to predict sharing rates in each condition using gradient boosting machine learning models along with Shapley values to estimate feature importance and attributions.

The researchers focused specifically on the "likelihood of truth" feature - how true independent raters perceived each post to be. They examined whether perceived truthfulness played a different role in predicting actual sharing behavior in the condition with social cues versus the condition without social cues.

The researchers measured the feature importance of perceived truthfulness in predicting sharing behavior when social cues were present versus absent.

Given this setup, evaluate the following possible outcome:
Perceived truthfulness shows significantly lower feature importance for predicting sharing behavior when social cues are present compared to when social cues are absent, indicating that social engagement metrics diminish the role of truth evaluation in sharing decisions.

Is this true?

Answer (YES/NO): NO